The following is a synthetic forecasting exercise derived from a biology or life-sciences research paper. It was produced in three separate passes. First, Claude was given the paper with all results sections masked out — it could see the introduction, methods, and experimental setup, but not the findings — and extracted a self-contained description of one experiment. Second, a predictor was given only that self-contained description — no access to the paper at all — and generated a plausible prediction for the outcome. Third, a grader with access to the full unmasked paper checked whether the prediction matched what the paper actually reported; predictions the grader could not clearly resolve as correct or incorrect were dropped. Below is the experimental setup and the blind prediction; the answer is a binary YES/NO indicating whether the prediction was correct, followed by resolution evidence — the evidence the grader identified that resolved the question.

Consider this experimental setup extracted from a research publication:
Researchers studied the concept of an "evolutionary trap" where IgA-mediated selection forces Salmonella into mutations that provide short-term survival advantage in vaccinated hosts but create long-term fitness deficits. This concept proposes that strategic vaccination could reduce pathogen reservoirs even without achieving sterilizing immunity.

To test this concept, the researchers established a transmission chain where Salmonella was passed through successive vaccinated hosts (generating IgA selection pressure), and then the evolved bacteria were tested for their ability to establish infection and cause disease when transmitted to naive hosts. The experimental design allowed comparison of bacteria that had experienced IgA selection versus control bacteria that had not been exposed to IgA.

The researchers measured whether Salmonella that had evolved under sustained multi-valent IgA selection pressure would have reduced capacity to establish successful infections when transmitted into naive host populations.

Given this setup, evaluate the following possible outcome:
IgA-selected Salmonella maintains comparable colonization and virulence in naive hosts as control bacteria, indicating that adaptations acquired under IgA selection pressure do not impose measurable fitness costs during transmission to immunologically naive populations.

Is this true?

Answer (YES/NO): NO